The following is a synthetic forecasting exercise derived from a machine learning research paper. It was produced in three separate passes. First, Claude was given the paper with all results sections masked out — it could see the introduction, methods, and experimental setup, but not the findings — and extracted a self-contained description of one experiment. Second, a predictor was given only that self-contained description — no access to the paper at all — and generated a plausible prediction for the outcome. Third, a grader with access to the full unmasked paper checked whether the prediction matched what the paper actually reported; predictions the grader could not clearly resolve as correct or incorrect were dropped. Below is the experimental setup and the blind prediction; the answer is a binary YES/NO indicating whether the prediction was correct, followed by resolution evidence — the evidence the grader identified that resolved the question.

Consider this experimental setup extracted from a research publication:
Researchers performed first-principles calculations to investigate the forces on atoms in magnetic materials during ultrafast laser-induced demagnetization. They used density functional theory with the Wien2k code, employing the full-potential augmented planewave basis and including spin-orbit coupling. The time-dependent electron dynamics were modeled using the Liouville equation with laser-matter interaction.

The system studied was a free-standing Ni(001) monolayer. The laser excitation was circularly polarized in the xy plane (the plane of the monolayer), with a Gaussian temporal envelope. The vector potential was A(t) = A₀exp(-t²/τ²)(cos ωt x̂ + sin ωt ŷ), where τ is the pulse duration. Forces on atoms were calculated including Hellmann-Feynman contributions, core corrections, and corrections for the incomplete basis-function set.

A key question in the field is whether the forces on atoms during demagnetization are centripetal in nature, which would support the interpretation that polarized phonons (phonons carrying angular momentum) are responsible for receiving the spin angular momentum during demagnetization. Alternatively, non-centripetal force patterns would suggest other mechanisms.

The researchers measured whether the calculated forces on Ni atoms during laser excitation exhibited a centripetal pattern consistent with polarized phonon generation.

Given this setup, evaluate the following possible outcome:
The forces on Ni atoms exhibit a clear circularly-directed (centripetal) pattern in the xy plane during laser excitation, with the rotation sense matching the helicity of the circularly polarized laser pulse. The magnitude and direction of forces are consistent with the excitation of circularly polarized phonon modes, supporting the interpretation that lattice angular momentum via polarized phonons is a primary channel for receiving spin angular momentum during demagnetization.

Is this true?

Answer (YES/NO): NO